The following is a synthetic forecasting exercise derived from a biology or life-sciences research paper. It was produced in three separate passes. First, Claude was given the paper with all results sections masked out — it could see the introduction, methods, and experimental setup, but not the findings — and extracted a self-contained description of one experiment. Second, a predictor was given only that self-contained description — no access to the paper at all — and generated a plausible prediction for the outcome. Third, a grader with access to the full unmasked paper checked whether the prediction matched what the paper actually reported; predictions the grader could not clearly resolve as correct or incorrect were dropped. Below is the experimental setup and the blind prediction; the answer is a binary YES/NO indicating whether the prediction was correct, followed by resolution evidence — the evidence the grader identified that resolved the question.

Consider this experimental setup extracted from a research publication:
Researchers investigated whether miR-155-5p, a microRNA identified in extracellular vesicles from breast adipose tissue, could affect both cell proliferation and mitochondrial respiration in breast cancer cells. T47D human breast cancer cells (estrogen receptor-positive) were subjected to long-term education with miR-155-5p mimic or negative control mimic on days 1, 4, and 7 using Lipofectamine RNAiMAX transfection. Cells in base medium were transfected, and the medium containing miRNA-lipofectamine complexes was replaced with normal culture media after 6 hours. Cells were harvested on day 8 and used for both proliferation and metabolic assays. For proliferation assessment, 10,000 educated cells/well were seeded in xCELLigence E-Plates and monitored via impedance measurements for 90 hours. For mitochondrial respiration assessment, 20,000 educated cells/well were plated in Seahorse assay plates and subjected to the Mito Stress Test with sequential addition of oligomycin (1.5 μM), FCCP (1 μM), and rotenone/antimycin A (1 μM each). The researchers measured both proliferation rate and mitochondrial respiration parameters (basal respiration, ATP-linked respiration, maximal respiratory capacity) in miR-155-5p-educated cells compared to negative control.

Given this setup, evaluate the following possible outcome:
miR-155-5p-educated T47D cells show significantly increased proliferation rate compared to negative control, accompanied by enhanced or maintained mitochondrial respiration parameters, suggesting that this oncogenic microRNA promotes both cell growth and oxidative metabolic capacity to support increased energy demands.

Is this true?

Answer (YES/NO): YES